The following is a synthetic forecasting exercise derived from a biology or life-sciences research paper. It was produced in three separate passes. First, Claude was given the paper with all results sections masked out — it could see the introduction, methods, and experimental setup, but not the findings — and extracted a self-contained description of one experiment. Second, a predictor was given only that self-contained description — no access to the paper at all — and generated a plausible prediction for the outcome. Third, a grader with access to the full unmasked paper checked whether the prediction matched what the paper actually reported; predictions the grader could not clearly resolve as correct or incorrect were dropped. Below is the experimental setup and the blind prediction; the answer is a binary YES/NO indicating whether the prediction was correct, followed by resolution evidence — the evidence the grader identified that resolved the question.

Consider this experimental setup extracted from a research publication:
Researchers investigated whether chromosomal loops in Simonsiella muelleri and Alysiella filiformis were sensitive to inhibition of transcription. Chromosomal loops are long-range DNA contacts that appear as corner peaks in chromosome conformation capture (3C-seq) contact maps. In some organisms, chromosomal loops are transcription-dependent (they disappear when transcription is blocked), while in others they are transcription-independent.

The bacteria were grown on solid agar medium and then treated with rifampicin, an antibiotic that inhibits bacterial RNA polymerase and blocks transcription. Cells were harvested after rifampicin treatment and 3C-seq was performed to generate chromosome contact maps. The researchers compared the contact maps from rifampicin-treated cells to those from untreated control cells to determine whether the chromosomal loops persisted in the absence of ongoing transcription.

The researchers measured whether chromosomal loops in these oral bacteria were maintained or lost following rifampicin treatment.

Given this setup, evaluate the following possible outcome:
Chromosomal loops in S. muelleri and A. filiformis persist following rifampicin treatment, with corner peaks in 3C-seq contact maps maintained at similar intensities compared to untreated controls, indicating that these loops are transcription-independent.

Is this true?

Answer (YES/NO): NO